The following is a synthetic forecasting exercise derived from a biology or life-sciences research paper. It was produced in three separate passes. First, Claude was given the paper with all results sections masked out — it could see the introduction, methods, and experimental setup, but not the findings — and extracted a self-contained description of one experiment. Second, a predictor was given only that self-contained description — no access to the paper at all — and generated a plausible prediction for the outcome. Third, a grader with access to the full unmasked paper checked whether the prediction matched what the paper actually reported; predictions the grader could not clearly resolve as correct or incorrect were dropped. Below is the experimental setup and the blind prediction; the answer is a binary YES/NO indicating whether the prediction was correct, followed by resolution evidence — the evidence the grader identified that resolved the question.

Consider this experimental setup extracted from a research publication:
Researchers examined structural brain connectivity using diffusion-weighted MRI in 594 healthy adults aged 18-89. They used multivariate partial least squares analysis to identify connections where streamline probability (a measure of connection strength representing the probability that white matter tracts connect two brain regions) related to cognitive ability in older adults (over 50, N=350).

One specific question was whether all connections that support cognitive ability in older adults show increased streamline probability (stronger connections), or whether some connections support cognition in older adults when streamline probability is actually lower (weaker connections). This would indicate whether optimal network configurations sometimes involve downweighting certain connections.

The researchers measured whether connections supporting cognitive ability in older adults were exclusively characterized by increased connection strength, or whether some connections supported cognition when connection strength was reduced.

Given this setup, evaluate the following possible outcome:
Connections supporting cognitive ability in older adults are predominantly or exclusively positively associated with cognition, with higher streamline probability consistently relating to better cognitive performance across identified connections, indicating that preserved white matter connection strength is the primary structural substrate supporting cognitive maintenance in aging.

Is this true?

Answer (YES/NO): NO